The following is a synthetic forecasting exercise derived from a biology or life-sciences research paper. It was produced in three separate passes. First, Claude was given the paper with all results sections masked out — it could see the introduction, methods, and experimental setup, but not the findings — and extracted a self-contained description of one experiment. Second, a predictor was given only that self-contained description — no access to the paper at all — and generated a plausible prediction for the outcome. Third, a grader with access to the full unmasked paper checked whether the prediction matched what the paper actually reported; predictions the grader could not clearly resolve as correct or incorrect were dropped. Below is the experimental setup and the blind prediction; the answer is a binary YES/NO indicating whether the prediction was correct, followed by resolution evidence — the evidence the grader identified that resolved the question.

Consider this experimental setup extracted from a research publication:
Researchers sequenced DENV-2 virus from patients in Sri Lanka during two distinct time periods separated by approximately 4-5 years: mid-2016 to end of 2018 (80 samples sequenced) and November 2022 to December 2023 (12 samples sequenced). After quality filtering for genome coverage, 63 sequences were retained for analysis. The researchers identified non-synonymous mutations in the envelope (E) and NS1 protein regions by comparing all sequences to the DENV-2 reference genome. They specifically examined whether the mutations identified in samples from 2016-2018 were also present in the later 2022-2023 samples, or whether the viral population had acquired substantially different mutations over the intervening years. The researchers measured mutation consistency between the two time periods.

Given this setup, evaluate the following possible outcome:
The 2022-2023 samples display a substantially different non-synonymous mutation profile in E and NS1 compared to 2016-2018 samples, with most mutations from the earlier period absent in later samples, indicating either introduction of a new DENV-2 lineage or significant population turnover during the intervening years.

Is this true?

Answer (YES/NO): NO